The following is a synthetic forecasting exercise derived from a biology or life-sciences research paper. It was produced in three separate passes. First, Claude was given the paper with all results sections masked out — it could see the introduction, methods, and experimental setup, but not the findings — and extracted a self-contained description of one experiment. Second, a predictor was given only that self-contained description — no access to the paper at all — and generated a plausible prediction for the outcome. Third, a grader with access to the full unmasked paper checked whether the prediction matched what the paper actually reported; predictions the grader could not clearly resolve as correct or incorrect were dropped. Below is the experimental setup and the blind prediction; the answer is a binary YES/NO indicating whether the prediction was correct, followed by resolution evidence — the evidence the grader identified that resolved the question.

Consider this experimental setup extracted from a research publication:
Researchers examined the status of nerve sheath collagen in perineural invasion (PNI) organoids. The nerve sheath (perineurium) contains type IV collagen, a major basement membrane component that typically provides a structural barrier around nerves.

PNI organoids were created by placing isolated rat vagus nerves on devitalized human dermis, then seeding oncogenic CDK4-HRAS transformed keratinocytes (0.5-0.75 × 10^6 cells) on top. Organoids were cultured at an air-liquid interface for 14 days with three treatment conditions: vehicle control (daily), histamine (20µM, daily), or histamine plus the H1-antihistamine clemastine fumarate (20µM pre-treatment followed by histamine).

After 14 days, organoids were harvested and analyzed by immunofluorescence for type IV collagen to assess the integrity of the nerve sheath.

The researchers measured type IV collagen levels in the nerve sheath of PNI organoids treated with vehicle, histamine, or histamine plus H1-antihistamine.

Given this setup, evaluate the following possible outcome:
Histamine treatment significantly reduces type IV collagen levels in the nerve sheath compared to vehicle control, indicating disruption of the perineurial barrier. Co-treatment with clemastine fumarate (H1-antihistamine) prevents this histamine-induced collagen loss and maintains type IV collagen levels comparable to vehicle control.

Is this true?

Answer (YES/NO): YES